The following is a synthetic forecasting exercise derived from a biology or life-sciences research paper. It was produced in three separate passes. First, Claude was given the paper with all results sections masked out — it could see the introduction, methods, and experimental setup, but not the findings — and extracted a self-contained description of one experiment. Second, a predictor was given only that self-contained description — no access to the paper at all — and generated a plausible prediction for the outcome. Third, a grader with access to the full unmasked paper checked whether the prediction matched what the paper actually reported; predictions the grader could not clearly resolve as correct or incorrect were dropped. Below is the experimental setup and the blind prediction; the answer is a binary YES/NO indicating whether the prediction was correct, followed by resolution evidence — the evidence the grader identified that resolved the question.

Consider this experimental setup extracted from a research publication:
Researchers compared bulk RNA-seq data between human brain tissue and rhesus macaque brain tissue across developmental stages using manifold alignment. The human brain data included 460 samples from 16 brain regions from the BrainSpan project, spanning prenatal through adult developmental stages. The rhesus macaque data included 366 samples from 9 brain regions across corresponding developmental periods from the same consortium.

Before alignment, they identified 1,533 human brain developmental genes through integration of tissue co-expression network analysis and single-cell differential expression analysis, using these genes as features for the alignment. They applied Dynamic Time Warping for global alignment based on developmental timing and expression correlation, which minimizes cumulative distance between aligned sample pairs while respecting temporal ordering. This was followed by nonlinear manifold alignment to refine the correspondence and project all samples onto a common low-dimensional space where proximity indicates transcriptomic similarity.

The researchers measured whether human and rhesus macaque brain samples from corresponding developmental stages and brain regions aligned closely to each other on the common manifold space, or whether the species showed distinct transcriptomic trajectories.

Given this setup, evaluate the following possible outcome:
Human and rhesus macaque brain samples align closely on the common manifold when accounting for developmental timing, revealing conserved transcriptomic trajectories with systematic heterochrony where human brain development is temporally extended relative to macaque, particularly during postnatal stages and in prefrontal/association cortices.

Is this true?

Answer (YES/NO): NO